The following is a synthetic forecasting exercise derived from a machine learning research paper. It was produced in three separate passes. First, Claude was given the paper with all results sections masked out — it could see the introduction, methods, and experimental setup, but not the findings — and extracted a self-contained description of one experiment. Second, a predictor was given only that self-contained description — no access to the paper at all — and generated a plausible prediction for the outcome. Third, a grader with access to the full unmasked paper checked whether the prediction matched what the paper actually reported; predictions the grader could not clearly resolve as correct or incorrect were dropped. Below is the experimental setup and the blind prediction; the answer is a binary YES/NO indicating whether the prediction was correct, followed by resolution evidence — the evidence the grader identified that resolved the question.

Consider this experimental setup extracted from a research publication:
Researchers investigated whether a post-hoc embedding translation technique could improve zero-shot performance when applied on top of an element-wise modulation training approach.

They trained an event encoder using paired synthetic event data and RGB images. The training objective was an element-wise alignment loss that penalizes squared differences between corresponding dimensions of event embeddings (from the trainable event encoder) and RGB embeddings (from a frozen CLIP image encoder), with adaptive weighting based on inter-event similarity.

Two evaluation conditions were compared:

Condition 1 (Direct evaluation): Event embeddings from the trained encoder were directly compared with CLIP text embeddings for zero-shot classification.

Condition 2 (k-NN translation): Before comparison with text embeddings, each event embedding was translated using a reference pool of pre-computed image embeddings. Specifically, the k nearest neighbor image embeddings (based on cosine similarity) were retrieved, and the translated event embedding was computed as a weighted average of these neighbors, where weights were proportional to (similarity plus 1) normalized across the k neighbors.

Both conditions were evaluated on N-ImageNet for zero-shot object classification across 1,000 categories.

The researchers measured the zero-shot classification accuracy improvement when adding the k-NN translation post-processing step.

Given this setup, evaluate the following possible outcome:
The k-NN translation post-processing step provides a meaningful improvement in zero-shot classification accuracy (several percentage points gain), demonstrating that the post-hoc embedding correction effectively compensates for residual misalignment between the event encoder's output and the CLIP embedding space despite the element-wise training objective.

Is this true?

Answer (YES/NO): NO